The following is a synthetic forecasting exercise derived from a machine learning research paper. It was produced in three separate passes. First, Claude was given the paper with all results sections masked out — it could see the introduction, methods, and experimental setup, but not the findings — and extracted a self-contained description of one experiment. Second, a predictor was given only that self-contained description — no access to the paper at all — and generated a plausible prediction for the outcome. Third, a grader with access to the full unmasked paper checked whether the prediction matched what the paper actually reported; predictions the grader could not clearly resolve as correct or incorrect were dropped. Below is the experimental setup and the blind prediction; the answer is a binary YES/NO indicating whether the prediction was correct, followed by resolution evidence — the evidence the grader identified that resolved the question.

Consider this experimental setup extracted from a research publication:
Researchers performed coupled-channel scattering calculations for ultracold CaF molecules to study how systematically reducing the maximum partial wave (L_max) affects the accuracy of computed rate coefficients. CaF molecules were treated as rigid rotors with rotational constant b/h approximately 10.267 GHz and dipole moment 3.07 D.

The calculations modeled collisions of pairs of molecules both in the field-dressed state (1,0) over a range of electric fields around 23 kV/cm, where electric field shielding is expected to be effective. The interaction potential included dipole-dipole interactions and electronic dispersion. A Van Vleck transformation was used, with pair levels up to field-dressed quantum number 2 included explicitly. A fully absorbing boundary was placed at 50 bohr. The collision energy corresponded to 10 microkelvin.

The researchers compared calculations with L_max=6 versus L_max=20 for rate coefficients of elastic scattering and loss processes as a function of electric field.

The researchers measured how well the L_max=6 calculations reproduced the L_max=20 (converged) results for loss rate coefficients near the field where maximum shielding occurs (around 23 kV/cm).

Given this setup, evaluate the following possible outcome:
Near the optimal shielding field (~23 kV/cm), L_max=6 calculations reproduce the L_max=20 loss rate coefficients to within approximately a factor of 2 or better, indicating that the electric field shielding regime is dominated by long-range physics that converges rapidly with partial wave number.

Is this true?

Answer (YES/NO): NO